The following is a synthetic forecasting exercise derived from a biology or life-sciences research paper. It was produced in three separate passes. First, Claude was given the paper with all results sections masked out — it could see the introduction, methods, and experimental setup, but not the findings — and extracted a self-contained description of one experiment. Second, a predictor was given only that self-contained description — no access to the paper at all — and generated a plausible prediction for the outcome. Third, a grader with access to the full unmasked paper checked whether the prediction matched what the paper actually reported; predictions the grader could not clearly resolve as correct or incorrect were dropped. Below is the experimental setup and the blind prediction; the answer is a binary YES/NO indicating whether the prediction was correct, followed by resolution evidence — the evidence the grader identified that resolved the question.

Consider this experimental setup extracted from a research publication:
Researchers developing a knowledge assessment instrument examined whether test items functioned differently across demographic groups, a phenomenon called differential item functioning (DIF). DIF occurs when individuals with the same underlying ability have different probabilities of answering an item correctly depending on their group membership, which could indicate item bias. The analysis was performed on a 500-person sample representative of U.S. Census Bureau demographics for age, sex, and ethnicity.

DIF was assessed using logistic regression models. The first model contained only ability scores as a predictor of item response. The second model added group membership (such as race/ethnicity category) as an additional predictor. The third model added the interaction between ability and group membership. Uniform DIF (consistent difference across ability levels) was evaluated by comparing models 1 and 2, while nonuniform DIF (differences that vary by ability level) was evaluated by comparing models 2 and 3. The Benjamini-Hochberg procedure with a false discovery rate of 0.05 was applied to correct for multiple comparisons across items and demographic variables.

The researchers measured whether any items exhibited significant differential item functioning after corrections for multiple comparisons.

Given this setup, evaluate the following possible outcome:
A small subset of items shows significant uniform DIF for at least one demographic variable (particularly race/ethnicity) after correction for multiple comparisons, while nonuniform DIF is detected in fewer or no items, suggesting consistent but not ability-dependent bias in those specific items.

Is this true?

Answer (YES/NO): NO